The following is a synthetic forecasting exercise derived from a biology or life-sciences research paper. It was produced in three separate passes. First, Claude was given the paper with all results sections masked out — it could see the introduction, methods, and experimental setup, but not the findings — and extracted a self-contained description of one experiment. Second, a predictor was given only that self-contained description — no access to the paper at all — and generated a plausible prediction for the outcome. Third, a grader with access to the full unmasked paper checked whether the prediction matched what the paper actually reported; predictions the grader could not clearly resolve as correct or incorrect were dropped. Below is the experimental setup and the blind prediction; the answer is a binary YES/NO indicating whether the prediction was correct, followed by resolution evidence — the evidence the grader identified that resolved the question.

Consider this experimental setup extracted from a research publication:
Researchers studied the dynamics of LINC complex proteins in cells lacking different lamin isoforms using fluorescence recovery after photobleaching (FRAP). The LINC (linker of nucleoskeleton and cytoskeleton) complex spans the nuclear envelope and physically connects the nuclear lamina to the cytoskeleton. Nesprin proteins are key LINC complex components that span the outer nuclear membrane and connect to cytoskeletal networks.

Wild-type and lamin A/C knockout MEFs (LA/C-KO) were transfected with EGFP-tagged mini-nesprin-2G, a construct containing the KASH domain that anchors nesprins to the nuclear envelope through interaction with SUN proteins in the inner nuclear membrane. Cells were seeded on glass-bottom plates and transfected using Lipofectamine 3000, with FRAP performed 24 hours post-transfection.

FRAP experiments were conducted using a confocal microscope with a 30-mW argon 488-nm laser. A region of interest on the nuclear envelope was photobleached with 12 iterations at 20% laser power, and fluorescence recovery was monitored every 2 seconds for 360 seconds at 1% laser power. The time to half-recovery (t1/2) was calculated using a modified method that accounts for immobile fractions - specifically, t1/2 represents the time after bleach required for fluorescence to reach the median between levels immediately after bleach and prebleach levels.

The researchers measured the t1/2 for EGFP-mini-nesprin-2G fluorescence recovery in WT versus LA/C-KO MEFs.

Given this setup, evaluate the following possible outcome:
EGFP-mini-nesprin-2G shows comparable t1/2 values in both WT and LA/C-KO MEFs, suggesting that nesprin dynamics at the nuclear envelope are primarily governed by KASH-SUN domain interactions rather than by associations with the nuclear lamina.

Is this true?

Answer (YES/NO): NO